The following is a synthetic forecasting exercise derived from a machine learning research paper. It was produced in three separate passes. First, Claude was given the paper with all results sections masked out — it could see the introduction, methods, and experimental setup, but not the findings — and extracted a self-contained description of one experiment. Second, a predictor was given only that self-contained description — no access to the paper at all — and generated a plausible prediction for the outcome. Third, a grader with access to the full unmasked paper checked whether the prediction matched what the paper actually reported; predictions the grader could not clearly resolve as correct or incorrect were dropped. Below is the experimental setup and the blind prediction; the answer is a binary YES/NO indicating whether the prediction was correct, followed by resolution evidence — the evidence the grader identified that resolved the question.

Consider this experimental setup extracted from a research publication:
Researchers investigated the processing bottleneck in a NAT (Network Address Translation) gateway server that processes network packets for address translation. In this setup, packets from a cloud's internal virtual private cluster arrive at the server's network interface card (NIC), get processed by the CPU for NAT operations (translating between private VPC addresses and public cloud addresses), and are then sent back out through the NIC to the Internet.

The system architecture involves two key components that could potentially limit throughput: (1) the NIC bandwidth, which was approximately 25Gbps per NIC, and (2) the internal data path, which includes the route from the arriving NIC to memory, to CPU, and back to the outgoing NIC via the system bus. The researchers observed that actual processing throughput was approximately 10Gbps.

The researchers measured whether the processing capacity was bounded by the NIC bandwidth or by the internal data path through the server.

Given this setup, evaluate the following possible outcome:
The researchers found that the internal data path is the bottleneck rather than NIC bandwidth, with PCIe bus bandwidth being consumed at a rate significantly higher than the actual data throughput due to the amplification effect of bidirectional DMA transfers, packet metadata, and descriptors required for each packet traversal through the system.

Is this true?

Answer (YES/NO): NO